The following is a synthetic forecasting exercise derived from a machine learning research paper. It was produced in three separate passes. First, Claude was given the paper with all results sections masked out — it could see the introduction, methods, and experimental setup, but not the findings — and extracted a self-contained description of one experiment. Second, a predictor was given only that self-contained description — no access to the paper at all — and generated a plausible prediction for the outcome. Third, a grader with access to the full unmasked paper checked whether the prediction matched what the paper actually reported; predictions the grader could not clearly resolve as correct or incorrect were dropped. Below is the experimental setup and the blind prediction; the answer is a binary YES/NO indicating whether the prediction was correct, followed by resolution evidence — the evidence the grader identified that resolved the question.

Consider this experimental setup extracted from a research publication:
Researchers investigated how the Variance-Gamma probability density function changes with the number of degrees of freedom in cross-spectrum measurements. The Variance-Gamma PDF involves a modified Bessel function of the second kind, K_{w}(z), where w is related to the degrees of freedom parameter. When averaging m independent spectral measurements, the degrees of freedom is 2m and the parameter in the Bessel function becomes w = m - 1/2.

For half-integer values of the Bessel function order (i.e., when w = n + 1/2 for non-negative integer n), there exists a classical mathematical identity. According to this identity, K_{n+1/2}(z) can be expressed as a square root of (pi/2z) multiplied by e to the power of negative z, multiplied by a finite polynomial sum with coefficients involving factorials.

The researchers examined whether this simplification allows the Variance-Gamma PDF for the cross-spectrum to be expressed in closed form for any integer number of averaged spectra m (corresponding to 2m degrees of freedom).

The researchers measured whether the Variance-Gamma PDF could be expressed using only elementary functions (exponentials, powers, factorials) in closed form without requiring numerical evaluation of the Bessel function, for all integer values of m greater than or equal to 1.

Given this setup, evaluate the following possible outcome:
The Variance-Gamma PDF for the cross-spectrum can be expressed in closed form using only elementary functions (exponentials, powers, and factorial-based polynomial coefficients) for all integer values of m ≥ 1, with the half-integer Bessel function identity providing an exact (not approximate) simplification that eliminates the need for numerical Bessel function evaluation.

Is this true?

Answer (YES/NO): YES